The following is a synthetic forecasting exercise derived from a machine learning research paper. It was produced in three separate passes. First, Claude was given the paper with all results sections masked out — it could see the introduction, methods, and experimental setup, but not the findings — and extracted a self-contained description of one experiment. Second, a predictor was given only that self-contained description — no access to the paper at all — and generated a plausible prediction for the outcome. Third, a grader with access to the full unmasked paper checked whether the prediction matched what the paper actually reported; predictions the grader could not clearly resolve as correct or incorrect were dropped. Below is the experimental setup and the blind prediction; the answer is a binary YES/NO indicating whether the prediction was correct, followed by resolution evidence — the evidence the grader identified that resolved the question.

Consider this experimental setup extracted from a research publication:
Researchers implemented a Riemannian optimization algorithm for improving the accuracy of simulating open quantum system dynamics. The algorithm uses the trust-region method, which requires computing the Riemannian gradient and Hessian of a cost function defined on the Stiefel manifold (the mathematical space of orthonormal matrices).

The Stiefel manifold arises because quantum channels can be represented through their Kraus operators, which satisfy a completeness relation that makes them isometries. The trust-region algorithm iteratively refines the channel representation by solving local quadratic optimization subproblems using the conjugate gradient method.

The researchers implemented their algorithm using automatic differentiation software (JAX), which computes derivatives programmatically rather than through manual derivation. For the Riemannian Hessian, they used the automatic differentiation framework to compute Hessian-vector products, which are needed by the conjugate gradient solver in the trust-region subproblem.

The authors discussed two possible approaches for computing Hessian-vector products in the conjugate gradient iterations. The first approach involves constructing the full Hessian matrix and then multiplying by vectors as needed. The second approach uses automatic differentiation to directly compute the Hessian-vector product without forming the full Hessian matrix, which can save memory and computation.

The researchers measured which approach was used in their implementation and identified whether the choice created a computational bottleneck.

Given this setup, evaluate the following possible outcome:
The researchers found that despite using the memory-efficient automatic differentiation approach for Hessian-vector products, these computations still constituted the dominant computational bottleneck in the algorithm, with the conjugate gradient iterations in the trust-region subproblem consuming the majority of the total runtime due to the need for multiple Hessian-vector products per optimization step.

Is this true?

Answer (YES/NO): NO